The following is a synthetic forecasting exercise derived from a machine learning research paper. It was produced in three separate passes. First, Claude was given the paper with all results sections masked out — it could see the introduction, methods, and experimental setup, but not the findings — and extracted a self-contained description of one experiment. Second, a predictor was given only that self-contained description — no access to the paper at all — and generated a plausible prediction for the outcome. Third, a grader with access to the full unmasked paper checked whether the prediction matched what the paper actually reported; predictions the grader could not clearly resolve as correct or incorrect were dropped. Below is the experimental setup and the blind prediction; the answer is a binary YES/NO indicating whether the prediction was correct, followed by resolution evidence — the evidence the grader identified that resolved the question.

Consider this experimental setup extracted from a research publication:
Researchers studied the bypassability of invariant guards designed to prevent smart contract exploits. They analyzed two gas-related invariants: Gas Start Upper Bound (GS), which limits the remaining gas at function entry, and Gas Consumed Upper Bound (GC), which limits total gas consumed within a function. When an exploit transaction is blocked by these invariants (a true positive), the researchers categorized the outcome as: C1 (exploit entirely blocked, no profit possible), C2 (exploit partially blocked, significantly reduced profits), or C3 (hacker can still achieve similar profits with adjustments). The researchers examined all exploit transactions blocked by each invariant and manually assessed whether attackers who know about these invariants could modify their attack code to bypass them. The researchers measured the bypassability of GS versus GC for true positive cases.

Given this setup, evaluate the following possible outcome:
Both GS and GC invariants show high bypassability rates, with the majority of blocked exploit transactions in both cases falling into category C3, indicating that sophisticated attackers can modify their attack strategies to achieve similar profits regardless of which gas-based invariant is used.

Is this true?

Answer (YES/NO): NO